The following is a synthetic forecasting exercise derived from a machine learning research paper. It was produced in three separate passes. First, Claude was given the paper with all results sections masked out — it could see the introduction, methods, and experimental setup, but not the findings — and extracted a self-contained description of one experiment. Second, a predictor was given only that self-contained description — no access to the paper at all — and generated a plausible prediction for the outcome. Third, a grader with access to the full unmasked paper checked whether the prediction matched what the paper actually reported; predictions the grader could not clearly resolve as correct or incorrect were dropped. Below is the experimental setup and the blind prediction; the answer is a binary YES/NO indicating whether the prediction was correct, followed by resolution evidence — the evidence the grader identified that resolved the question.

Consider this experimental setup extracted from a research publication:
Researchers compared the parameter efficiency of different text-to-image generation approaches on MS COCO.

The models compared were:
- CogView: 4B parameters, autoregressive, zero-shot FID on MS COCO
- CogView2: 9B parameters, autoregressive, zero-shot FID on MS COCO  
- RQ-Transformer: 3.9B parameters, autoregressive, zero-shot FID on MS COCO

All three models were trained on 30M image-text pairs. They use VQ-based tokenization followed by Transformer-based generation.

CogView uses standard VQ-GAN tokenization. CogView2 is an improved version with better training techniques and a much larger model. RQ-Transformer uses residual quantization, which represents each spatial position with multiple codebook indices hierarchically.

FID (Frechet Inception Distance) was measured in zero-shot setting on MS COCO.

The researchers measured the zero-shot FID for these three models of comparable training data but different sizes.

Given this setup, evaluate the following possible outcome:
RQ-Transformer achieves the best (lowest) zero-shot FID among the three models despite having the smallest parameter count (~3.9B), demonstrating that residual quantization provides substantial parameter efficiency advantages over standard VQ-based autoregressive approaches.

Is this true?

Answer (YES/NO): YES